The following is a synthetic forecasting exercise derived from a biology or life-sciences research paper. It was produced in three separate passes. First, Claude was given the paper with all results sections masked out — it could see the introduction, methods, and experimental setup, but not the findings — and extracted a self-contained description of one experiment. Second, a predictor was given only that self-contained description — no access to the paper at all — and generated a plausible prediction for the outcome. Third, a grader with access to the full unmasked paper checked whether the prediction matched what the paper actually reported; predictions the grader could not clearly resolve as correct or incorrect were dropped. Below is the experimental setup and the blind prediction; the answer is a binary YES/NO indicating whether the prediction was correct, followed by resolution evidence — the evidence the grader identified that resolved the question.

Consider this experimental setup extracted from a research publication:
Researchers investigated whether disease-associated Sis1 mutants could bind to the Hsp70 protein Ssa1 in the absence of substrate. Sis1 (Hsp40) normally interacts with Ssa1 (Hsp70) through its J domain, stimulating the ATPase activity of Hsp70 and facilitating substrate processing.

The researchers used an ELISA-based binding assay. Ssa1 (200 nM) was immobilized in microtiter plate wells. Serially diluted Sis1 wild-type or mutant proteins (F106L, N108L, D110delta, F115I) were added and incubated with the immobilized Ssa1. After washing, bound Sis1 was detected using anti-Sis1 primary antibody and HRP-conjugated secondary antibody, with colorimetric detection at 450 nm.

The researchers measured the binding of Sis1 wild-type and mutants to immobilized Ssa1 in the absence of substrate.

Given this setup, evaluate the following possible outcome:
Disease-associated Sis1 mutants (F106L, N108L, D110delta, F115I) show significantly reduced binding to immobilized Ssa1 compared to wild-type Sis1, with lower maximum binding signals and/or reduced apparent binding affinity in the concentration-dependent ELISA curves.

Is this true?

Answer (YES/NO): YES